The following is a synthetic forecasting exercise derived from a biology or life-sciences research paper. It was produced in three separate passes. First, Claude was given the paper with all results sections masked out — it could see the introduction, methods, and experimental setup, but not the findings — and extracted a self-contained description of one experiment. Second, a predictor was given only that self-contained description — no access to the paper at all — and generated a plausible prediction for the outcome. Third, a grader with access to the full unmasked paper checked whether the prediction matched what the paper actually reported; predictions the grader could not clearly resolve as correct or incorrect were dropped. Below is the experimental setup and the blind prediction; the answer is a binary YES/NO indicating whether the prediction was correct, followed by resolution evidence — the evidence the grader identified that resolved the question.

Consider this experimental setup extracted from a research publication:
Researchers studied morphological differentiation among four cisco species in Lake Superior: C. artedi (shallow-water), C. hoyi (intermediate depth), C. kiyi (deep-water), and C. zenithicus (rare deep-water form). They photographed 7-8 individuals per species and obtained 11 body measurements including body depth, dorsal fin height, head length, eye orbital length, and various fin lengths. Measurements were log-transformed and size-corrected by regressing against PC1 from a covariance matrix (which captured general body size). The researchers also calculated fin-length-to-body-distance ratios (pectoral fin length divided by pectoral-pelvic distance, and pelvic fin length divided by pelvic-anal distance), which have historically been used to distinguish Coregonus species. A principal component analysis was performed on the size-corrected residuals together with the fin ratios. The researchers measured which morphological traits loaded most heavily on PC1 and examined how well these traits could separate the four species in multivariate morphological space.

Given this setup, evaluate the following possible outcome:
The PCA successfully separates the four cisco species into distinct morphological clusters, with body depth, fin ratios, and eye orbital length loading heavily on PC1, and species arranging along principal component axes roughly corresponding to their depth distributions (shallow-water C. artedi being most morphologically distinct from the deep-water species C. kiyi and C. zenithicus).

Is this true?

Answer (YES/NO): NO